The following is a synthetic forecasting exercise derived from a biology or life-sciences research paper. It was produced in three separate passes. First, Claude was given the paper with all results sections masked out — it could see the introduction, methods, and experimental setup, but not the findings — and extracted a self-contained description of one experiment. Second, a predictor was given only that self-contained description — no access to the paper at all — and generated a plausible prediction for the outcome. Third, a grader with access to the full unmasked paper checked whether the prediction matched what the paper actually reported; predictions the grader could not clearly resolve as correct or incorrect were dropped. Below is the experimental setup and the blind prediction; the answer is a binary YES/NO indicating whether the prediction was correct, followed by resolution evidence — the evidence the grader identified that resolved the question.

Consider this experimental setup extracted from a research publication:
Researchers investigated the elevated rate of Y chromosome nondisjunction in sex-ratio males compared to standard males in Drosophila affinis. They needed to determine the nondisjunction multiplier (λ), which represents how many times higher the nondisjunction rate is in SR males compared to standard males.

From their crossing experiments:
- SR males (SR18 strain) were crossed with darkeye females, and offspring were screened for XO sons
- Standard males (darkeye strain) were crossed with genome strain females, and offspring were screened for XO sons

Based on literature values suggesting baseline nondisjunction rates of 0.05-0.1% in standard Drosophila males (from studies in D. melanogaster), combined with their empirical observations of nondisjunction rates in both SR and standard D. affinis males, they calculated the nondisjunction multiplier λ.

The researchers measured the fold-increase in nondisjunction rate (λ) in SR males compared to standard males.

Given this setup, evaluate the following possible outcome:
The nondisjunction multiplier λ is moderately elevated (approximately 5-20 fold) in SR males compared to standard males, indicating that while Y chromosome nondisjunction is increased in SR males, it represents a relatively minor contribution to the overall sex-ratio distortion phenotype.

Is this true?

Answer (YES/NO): NO